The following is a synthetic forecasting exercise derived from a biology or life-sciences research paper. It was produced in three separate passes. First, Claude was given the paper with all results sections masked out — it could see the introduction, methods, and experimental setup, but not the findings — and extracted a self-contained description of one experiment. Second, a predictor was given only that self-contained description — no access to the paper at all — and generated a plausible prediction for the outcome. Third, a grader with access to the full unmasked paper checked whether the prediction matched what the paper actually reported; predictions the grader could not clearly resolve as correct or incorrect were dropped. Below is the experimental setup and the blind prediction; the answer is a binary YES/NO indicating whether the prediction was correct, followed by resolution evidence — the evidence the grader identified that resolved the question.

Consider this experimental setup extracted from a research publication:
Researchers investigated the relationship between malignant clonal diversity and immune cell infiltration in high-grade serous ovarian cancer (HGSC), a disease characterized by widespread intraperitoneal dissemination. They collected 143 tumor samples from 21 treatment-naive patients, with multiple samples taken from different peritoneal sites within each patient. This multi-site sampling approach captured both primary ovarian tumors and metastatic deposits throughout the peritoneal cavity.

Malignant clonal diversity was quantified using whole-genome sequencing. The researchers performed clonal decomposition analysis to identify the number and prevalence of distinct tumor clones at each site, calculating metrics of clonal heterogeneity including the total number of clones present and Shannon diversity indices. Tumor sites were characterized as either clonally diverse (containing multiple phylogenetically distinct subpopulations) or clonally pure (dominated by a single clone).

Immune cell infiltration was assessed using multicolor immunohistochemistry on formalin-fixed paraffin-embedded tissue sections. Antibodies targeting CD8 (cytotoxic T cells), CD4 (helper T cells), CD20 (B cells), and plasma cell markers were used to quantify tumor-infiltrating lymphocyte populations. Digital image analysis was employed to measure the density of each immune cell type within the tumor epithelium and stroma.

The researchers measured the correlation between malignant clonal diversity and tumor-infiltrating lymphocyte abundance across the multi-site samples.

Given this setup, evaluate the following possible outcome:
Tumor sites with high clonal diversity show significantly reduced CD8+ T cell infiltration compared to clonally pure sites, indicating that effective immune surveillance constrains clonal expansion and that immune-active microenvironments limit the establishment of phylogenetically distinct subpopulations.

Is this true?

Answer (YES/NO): YES